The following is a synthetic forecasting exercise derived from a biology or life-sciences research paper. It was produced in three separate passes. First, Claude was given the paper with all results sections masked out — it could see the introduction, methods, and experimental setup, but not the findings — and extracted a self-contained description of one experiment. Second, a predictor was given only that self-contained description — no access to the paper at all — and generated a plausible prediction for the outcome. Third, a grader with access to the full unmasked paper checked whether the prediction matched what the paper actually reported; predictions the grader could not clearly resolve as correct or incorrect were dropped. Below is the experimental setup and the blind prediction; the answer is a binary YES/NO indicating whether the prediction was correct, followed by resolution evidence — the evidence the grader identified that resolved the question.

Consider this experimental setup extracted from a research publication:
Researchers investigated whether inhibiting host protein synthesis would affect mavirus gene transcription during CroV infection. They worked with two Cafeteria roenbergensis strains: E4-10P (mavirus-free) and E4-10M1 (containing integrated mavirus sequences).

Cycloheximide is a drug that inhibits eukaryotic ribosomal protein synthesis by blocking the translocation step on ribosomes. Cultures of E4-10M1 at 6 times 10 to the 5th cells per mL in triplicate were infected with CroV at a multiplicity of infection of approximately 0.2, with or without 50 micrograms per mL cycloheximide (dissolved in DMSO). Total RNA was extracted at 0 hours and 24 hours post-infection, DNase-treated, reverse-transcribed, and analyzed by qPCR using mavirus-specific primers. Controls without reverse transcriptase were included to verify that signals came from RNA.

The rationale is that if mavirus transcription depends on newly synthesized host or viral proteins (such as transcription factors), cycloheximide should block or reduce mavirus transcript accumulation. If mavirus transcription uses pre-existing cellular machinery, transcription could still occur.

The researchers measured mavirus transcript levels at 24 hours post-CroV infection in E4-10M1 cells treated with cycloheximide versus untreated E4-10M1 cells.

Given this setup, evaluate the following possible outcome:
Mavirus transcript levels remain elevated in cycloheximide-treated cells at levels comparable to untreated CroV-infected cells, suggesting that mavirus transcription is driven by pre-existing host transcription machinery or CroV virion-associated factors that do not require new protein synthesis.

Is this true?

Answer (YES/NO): NO